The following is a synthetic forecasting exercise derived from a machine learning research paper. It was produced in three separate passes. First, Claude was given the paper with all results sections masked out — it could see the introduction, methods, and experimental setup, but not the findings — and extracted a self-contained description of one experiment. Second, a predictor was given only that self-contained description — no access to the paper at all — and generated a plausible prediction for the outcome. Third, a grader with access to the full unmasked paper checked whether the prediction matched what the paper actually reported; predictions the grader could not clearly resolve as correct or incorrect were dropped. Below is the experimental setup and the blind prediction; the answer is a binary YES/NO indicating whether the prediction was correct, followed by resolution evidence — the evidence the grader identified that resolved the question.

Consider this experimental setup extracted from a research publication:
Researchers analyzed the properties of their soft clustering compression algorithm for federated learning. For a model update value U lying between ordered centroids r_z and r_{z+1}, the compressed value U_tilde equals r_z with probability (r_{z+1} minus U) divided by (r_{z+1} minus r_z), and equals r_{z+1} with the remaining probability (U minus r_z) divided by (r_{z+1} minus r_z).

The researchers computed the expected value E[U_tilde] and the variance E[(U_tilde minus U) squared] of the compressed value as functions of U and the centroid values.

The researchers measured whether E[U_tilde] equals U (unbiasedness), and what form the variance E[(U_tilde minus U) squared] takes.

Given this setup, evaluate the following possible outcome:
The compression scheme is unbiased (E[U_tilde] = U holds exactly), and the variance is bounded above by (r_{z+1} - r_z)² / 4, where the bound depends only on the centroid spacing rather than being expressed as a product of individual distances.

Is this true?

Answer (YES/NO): NO